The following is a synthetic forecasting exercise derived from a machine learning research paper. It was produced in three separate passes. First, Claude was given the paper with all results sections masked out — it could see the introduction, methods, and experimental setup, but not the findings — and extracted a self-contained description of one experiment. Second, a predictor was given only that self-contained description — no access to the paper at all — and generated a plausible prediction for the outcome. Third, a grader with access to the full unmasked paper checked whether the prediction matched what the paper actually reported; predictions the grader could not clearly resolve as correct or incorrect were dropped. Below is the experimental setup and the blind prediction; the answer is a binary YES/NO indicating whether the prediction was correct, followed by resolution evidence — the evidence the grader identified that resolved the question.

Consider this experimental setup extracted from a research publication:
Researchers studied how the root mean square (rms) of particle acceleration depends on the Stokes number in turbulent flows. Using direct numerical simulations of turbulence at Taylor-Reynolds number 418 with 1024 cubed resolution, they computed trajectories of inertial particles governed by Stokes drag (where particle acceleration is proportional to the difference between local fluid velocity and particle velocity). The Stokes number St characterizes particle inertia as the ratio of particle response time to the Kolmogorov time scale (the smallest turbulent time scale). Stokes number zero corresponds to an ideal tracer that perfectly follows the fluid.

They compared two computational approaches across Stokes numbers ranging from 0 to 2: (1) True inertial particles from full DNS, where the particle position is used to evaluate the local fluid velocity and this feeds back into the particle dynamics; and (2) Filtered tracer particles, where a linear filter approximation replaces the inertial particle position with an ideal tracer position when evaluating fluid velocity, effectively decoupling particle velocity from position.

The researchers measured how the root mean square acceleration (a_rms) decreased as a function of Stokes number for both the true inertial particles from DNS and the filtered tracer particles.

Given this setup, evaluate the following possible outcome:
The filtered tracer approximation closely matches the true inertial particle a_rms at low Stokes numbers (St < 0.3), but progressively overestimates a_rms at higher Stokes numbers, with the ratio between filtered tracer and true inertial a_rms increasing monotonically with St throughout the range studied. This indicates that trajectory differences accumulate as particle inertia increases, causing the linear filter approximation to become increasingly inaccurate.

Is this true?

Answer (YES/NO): NO